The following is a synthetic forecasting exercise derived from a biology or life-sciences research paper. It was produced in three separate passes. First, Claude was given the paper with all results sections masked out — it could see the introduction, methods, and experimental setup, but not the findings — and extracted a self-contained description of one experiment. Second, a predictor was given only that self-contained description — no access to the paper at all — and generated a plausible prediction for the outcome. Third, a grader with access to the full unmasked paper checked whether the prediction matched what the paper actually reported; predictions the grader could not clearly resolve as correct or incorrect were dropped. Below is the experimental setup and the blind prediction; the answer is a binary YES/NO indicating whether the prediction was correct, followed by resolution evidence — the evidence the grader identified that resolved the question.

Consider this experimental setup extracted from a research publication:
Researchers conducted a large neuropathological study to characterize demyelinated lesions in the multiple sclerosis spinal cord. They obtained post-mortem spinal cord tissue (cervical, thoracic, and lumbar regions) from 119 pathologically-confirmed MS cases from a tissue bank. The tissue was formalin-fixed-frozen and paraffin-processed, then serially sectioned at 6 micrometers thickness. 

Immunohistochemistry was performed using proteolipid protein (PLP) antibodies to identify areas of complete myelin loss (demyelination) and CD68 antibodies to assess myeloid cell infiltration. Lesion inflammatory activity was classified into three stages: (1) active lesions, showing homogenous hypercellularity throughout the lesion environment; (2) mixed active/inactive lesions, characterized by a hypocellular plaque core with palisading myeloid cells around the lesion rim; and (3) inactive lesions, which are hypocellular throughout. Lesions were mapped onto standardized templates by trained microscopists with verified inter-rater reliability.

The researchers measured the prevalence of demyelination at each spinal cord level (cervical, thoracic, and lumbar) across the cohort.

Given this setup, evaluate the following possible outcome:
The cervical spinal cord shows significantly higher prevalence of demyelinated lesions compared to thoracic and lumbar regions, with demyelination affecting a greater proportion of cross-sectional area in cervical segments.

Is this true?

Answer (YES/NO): NO